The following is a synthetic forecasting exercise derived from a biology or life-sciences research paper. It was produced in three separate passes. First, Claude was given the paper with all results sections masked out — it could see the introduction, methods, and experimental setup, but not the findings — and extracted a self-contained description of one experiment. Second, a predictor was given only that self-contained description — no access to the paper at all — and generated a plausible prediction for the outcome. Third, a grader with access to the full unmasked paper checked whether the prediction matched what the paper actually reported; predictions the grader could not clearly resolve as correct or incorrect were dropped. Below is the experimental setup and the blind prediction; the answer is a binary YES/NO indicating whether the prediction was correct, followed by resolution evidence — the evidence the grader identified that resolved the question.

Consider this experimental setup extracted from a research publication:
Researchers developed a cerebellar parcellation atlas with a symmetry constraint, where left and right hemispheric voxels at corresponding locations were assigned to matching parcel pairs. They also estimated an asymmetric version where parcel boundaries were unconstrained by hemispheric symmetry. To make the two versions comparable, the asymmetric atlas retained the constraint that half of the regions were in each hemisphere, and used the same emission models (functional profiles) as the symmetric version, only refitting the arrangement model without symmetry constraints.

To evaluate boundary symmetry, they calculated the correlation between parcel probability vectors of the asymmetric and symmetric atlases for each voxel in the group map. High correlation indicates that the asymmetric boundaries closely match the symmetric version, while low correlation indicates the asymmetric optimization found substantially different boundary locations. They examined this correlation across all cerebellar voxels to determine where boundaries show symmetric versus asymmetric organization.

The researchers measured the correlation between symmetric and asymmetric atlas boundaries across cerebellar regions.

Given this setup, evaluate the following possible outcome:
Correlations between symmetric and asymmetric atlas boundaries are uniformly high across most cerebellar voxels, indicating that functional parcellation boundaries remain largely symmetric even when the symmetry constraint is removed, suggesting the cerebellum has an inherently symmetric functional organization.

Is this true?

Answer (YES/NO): NO